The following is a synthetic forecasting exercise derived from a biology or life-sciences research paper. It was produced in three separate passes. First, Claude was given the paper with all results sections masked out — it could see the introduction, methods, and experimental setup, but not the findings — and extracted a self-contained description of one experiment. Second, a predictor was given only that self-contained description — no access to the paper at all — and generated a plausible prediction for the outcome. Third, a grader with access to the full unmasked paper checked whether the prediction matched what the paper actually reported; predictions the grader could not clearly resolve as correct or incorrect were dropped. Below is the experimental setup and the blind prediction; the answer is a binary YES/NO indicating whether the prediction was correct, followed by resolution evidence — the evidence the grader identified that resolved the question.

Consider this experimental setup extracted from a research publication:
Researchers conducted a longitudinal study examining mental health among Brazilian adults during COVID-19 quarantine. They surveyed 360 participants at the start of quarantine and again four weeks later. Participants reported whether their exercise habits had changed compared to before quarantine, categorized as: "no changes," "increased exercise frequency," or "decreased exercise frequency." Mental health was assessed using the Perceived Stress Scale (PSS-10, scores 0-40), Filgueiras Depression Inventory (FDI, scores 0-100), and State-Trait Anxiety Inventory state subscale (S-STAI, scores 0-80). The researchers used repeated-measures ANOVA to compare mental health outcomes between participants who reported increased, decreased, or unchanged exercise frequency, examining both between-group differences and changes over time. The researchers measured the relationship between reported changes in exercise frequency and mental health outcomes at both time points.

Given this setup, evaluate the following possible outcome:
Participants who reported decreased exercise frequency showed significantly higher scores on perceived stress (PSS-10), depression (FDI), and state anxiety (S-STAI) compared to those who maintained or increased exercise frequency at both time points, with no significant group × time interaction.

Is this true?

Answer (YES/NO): NO